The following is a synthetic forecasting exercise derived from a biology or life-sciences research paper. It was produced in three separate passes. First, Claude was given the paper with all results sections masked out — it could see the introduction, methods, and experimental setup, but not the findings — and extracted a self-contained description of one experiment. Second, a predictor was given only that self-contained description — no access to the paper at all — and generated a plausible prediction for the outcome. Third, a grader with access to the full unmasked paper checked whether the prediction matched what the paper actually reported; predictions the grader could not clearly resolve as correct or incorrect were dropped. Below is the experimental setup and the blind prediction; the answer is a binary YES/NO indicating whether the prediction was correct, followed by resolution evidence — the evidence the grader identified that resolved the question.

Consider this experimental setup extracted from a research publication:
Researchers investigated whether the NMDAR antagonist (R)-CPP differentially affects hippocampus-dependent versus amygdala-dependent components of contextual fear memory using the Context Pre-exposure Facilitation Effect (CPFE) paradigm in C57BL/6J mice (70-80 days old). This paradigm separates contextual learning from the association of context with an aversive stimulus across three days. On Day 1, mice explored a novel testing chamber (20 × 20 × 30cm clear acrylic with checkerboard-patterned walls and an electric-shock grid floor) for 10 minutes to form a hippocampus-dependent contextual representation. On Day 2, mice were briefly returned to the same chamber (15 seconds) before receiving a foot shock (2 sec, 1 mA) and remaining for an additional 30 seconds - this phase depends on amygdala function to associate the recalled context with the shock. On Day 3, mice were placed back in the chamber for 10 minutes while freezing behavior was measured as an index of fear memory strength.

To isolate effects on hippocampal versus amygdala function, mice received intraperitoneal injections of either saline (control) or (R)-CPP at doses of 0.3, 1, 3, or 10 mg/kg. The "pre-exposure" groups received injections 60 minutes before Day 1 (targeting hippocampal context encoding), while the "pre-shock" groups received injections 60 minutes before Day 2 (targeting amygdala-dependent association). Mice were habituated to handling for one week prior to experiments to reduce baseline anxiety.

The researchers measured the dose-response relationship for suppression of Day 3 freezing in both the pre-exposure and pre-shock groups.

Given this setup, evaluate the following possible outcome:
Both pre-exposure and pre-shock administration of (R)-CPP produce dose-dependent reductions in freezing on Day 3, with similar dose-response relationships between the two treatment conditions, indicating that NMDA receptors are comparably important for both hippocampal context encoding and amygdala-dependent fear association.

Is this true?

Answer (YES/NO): YES